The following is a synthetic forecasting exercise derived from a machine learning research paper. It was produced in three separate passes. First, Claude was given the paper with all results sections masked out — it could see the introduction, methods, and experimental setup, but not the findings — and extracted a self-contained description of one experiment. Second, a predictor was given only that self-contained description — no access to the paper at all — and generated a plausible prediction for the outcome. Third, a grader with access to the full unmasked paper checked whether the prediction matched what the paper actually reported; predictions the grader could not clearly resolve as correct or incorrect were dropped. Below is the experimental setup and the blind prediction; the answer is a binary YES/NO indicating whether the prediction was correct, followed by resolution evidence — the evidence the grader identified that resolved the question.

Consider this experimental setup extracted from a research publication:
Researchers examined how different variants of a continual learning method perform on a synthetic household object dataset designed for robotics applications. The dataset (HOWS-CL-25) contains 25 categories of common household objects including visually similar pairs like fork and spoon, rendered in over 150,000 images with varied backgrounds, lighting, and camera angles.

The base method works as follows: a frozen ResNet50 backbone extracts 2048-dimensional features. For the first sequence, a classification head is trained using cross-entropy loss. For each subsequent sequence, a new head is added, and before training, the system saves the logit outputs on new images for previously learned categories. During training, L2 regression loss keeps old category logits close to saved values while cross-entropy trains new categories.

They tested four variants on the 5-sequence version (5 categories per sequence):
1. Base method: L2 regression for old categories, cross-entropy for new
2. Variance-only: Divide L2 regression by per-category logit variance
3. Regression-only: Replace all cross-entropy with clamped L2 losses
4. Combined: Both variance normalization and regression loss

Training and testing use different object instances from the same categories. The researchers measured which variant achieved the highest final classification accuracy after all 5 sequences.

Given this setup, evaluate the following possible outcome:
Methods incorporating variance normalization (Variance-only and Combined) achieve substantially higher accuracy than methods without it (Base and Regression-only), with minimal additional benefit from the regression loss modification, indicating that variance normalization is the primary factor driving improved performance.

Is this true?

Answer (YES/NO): NO